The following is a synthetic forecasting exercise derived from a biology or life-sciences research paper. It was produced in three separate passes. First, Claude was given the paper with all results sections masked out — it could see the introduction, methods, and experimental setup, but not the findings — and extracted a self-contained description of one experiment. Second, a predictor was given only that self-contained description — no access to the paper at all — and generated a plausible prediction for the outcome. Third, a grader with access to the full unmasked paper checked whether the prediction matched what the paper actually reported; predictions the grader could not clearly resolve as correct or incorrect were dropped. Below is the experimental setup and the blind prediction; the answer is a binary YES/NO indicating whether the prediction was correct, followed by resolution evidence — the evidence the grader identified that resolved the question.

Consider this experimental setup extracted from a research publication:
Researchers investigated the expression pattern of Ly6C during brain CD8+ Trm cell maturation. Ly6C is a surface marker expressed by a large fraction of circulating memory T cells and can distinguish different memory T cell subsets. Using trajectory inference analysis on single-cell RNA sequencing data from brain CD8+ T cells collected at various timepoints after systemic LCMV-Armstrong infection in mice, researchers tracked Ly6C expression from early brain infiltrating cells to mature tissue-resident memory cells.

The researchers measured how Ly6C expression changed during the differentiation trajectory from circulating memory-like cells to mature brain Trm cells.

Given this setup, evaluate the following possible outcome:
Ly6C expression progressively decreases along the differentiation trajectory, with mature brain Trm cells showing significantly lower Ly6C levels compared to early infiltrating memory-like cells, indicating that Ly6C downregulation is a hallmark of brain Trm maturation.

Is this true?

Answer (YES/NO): YES